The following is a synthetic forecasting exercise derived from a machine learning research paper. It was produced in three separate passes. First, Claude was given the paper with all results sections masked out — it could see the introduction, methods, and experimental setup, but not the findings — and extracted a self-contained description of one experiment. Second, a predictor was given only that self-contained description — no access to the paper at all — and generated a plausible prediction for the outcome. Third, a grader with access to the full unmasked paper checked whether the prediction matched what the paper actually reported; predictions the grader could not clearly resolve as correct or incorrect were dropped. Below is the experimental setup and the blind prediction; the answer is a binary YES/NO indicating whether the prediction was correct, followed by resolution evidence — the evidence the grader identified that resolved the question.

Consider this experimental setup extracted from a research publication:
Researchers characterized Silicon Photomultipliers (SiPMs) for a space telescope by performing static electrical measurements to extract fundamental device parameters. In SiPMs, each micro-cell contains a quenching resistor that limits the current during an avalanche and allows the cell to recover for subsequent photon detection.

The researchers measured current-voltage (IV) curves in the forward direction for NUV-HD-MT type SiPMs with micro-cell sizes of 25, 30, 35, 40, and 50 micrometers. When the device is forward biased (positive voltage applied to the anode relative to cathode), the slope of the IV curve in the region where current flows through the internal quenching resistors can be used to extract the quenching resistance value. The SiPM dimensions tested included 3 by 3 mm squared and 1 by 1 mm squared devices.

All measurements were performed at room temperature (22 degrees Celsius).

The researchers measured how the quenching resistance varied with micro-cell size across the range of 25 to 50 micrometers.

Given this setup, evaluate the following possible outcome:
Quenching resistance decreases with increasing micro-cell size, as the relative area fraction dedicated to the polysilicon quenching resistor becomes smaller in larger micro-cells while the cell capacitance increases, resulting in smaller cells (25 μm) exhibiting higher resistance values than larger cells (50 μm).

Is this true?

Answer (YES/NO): NO